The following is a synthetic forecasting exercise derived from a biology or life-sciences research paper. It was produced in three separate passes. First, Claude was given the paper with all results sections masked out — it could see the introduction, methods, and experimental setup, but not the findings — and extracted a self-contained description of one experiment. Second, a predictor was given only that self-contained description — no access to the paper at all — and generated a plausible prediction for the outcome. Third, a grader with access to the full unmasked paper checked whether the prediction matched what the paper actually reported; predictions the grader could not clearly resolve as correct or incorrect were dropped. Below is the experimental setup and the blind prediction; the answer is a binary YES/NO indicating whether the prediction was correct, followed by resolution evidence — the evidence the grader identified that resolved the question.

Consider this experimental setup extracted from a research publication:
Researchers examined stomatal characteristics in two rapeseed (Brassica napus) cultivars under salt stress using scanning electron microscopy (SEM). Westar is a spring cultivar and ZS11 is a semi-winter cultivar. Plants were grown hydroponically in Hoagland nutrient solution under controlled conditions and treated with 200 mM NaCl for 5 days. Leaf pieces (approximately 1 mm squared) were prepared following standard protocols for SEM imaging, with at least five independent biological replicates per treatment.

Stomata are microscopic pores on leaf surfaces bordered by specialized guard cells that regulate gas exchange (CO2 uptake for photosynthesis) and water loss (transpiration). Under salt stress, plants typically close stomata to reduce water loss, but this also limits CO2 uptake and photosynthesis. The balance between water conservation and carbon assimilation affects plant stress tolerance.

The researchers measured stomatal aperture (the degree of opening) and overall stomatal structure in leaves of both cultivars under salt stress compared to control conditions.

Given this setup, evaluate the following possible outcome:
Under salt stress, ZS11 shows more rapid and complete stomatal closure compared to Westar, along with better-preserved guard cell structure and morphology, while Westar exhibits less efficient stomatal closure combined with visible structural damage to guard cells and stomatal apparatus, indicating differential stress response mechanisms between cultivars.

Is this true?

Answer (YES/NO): NO